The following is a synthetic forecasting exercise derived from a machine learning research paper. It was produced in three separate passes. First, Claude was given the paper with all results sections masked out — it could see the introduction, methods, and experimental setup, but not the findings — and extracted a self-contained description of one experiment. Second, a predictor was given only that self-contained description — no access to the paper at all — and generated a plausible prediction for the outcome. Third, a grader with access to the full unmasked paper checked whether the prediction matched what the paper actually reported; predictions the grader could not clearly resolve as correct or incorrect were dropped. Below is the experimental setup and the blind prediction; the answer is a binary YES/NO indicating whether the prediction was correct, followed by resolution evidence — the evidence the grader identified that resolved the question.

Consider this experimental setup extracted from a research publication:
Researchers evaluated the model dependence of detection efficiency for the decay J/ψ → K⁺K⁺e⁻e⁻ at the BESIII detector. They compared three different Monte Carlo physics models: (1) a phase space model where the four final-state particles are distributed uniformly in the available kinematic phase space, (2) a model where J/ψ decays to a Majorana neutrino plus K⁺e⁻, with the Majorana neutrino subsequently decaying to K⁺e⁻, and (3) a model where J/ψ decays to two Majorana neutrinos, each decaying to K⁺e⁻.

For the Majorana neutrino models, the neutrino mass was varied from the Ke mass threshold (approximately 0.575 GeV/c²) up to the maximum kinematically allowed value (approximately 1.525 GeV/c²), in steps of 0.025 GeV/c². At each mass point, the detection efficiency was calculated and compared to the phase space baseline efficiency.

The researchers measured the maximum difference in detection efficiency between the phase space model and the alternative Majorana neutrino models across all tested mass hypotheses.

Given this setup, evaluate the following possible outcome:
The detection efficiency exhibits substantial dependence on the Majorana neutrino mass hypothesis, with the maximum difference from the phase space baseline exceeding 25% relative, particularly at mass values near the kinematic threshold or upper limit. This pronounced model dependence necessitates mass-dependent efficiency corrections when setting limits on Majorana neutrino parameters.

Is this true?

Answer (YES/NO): NO